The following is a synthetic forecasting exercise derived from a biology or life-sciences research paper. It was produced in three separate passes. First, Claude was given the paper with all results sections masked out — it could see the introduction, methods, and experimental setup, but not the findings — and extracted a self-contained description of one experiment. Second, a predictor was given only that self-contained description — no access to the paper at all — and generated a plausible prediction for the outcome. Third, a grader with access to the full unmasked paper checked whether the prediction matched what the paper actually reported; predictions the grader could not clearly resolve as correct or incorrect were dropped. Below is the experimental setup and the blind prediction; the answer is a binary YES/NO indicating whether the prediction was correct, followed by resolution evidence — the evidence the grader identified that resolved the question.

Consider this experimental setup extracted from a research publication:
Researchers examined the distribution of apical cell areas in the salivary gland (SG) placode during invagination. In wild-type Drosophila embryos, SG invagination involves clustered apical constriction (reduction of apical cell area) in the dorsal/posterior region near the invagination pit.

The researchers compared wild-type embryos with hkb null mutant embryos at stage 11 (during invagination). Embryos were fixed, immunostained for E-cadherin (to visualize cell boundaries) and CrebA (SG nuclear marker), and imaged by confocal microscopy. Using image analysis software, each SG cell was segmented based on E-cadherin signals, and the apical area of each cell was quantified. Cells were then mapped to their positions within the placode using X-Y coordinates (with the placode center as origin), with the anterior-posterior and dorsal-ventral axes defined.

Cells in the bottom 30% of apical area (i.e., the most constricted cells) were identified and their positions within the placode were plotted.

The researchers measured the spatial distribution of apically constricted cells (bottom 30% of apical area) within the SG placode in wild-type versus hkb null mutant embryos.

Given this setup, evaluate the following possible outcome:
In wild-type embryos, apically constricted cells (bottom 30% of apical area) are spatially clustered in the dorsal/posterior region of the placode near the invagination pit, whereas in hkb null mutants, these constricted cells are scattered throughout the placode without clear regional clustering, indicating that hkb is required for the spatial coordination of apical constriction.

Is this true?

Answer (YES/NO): YES